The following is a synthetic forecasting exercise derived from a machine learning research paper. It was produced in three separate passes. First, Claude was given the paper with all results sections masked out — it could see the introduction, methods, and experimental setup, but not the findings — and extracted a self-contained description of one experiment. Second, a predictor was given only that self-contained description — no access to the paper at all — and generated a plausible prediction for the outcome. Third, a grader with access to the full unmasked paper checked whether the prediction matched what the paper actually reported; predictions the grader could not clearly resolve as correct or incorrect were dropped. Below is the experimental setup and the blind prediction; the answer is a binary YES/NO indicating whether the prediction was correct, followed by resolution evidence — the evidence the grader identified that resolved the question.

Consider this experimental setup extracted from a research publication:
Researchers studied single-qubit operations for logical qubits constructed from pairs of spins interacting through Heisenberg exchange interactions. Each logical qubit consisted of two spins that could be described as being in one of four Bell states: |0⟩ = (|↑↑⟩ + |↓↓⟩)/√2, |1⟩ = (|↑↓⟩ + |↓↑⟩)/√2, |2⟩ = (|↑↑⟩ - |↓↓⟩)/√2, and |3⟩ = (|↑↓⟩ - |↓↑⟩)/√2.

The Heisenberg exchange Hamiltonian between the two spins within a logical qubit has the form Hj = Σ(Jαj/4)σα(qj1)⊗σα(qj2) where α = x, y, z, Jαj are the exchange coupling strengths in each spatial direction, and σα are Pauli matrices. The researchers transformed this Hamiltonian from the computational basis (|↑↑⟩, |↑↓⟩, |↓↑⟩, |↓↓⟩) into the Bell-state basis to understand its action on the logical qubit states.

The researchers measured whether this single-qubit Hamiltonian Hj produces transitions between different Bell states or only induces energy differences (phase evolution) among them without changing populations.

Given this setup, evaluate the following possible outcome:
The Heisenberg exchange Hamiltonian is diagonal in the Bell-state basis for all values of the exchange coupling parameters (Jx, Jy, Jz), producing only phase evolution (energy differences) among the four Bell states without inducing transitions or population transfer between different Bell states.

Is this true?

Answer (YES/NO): YES